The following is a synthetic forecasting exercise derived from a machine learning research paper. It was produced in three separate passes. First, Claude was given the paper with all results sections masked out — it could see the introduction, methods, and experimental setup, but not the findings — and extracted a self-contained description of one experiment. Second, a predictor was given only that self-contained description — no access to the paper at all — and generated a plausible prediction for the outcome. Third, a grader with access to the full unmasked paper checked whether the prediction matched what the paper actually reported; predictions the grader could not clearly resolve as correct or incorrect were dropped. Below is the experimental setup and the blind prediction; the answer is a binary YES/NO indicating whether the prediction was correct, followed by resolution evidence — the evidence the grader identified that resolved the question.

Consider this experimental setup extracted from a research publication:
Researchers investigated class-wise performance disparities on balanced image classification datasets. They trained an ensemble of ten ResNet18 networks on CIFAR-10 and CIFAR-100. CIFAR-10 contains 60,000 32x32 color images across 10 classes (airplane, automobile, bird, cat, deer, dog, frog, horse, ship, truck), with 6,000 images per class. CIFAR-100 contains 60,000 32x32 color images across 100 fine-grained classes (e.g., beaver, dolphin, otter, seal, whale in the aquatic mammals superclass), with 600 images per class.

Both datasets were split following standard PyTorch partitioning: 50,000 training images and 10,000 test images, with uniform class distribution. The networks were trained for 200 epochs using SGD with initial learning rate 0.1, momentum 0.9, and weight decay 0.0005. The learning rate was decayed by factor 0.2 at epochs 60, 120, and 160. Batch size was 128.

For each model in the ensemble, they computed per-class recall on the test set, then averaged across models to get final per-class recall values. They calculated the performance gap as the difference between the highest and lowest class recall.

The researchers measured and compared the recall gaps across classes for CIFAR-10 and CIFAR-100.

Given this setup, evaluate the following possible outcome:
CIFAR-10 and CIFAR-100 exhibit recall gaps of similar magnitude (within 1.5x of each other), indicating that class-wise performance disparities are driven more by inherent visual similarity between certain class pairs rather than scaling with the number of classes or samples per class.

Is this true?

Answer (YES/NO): NO